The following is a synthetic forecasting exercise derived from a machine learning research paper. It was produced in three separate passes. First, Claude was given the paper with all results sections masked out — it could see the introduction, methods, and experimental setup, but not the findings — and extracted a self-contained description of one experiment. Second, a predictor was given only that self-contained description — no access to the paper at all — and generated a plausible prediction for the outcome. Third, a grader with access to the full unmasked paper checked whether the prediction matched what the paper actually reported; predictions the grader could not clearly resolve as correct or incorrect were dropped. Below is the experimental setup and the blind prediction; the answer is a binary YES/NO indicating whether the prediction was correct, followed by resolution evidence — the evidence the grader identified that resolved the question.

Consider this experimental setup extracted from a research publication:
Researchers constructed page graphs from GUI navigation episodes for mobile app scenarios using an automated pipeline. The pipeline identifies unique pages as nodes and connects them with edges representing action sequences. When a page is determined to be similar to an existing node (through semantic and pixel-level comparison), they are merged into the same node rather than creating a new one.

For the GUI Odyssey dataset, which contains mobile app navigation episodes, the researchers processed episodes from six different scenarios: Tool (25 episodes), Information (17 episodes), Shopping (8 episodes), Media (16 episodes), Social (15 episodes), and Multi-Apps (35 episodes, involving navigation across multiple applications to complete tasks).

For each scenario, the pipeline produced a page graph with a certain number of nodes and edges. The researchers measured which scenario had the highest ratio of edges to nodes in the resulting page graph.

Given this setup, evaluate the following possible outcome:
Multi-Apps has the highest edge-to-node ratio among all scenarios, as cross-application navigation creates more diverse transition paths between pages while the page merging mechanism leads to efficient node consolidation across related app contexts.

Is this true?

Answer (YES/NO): YES